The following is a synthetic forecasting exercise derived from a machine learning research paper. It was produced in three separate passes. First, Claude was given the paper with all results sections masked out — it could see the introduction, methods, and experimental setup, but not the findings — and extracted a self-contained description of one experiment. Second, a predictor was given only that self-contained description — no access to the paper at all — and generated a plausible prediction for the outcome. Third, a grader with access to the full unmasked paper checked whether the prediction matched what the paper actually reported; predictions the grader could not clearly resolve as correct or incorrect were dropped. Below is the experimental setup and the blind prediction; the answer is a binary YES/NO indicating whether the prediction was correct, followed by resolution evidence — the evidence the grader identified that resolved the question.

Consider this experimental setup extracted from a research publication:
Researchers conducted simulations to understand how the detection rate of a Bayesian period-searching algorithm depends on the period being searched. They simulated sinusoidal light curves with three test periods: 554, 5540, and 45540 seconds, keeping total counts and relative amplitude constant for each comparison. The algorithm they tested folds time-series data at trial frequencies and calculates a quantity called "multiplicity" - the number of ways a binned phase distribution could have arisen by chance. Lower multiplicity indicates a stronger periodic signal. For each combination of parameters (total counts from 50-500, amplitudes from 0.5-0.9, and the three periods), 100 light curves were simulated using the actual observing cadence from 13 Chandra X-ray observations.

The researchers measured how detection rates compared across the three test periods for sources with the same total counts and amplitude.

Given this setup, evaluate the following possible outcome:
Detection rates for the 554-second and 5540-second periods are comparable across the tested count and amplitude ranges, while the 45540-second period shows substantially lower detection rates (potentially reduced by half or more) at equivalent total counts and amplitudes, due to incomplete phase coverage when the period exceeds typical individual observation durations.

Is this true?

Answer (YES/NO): NO